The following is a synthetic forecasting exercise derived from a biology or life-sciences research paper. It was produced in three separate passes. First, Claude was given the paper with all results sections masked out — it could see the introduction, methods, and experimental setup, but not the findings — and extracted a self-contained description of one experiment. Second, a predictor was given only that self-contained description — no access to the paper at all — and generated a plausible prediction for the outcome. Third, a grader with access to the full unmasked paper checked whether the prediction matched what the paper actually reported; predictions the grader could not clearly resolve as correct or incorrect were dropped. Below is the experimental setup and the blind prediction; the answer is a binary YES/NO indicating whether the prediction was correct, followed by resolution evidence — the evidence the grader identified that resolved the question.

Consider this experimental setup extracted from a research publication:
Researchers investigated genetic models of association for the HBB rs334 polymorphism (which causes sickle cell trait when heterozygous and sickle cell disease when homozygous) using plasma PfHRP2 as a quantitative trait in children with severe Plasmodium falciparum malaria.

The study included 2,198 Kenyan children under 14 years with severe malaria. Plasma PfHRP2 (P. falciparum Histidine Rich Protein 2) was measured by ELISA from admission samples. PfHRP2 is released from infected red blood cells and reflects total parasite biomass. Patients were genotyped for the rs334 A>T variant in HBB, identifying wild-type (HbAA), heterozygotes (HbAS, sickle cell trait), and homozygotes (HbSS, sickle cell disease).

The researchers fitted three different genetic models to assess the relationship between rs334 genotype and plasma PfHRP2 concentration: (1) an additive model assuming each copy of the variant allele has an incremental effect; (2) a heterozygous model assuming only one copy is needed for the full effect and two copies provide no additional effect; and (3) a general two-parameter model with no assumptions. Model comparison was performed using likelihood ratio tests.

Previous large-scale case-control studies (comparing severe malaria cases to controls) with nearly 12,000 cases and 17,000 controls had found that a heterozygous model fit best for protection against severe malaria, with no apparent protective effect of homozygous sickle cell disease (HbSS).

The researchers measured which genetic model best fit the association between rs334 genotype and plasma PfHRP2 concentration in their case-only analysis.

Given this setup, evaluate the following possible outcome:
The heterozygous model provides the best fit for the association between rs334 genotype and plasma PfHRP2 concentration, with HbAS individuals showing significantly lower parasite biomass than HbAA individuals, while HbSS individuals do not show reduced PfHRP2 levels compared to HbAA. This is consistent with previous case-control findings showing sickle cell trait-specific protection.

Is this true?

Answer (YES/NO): NO